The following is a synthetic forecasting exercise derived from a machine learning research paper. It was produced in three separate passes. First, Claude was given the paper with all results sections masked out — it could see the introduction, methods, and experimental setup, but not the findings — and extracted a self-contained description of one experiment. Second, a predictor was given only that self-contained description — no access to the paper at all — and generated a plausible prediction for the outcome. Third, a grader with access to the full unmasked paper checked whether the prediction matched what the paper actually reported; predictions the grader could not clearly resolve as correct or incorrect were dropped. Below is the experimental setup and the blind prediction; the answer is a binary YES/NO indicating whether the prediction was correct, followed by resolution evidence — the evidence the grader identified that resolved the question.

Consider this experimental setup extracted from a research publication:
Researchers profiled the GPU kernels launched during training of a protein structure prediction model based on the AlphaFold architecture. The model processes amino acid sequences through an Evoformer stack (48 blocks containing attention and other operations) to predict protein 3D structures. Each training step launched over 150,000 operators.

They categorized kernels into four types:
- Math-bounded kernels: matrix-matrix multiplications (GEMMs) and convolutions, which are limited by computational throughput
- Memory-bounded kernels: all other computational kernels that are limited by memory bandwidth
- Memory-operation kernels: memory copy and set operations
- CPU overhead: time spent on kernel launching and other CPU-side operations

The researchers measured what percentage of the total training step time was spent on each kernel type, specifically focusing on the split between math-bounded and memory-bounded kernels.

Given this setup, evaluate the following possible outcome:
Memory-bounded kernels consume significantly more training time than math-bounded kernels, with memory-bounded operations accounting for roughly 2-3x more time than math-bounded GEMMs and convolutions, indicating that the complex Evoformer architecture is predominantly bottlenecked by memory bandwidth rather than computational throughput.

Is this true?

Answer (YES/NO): YES